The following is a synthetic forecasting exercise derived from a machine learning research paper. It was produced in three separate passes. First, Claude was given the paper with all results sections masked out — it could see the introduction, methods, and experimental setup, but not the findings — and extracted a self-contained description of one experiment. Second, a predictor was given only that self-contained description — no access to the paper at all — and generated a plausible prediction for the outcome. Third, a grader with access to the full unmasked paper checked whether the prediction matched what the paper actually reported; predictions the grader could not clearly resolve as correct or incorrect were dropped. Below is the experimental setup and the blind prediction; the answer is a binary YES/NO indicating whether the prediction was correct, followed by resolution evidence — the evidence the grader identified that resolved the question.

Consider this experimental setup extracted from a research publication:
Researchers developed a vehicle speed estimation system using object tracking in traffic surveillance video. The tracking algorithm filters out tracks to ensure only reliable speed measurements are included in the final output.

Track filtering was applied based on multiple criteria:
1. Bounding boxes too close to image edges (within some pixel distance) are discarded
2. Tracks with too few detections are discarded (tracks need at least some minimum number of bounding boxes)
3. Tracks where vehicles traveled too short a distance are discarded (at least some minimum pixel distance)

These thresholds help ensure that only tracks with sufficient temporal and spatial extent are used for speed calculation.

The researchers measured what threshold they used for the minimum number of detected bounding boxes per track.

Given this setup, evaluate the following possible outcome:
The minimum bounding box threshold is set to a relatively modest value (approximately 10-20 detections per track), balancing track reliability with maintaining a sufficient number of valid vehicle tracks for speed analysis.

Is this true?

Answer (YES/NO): NO